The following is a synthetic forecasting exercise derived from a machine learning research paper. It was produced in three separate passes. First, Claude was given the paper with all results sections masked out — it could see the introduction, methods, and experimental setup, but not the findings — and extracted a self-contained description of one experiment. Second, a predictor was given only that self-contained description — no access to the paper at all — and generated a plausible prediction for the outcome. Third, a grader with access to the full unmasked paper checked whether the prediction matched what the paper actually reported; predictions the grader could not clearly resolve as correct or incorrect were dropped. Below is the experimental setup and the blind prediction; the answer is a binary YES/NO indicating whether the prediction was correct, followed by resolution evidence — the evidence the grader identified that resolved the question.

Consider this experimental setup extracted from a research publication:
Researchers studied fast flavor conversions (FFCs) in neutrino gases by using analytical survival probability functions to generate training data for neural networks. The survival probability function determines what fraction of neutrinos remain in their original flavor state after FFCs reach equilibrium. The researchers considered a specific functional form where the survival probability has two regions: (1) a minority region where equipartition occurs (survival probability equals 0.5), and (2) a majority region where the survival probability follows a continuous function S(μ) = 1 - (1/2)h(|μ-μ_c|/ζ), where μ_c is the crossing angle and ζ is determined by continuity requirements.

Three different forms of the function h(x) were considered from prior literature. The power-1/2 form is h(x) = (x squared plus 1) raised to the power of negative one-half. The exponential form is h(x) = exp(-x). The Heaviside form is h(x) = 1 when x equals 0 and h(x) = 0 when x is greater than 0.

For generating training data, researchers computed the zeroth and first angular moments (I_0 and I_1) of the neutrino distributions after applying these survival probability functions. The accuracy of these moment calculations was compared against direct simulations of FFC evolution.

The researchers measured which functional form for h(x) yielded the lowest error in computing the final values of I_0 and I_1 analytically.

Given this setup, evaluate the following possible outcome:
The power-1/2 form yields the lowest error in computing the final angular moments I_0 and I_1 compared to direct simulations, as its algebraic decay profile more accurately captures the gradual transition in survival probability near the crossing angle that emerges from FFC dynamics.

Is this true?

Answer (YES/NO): YES